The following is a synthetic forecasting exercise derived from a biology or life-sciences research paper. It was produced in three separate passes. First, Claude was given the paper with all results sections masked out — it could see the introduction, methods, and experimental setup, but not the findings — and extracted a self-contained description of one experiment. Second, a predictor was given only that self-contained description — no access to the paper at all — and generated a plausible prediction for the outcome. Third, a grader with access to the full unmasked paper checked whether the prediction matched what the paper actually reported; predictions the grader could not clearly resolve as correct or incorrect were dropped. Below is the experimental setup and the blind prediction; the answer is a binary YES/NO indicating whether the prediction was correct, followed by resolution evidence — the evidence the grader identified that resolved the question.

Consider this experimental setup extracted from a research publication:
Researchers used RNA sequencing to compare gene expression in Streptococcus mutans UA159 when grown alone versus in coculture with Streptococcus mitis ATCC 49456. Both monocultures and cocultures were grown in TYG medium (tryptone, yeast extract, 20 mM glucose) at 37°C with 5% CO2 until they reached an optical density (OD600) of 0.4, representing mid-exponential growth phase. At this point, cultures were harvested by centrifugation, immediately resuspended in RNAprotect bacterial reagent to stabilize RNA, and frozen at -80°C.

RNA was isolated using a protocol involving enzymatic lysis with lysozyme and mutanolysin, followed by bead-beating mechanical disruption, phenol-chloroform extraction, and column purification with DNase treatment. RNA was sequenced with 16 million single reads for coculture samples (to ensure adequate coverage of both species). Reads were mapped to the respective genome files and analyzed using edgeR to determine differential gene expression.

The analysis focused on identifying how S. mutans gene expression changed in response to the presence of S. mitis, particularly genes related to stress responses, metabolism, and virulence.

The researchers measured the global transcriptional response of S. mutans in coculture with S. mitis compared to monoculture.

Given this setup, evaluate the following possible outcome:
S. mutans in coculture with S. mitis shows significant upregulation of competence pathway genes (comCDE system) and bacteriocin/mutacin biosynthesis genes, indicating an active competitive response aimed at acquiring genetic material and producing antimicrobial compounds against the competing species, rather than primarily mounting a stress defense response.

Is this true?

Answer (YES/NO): NO